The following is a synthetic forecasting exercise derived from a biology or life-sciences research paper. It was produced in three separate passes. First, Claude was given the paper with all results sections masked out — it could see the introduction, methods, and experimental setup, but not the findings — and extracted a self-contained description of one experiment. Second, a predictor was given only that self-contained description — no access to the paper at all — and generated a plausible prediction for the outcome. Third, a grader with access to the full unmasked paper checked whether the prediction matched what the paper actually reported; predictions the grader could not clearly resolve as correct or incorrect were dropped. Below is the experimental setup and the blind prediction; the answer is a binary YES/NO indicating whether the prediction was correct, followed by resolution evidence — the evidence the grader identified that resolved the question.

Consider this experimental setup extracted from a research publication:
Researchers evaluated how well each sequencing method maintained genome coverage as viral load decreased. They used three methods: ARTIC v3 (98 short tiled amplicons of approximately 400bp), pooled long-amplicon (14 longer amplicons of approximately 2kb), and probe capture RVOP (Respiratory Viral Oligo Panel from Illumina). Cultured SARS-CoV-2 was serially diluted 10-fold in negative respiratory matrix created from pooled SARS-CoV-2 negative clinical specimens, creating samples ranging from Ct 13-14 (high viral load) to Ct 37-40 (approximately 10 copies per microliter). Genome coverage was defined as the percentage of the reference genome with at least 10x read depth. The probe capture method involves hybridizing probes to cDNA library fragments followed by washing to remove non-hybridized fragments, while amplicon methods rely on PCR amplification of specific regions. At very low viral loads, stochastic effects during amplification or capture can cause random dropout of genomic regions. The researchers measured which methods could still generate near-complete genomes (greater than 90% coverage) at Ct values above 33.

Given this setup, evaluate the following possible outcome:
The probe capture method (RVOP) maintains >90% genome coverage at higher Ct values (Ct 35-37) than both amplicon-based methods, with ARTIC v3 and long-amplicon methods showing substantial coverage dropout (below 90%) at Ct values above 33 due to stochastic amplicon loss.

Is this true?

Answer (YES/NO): NO